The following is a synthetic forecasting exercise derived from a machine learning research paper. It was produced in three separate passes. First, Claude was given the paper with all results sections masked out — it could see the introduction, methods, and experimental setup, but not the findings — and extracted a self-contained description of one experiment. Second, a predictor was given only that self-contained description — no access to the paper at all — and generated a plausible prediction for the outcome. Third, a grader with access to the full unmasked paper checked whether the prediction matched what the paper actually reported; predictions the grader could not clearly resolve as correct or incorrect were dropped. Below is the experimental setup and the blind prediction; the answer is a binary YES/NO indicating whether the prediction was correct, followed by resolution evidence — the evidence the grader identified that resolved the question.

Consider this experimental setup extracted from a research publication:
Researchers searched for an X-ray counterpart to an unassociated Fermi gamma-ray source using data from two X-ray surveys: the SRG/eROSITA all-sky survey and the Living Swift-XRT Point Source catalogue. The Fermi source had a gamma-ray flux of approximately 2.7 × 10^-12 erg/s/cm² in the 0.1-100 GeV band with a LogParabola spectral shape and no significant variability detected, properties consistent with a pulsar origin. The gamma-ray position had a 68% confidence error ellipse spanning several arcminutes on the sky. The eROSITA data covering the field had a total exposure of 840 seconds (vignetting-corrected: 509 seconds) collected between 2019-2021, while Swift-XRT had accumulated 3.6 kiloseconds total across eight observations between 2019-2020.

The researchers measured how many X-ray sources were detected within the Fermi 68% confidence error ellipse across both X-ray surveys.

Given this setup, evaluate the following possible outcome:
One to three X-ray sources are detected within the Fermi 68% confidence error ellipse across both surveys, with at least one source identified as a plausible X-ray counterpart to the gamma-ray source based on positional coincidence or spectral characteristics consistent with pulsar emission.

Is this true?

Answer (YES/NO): YES